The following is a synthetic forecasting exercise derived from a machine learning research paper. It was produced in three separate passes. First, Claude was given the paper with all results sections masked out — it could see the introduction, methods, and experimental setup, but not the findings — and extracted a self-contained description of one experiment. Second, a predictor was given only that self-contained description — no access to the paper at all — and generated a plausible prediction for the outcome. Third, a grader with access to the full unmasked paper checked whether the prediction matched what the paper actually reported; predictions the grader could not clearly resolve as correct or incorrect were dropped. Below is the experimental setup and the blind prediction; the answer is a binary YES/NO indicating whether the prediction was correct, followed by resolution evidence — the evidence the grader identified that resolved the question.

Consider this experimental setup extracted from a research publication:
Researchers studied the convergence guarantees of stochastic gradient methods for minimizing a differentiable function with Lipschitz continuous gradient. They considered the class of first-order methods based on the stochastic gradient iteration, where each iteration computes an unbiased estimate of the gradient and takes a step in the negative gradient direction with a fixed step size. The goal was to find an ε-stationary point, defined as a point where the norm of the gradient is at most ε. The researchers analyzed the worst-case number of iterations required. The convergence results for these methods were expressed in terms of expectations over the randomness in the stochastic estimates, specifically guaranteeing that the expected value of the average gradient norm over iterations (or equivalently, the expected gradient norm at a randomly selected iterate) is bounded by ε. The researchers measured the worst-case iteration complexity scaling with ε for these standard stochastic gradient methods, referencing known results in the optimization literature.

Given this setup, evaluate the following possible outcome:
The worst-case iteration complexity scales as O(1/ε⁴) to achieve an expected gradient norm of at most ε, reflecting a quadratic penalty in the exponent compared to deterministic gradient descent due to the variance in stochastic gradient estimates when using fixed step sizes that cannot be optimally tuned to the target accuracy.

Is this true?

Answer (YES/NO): YES